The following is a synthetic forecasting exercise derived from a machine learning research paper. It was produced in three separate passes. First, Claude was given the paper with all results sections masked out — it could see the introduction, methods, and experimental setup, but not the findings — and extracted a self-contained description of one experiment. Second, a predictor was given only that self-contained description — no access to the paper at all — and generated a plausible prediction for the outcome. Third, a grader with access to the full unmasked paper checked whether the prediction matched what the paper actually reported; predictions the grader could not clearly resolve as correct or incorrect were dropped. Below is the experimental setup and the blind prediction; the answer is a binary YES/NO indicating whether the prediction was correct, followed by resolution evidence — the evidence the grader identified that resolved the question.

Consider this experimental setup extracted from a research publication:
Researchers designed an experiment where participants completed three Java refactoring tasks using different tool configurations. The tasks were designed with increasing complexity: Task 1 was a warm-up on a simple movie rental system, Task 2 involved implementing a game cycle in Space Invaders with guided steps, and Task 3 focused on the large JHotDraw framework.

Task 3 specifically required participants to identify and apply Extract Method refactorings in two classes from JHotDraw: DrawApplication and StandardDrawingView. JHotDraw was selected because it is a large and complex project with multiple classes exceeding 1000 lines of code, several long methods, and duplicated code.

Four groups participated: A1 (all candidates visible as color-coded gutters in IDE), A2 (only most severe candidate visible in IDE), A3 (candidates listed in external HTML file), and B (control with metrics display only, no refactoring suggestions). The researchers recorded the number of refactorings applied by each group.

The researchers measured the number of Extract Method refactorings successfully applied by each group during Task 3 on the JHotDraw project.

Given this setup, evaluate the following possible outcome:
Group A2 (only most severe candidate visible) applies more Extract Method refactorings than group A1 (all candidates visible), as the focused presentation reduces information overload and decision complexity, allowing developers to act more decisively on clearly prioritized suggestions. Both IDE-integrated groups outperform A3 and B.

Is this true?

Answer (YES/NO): NO